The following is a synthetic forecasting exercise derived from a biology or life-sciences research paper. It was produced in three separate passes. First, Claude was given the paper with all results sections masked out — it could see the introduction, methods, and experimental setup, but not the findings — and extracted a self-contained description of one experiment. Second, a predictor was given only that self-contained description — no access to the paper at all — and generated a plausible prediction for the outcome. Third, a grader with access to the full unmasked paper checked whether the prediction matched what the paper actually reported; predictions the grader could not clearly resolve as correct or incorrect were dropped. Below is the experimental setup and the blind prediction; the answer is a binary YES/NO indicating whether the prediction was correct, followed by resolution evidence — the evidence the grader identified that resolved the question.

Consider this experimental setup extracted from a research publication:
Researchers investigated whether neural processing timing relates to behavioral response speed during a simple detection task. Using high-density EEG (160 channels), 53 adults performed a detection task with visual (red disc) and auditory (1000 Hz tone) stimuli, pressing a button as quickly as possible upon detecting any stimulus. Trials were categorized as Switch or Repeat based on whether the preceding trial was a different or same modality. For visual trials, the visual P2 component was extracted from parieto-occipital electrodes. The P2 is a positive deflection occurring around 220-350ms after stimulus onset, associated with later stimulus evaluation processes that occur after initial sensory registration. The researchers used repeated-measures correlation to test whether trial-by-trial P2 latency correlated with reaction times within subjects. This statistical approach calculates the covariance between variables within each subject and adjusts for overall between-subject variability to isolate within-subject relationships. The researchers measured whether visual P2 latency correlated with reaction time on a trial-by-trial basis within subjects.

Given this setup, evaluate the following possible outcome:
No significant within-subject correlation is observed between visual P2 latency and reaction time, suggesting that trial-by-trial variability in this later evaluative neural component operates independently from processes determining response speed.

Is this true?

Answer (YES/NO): NO